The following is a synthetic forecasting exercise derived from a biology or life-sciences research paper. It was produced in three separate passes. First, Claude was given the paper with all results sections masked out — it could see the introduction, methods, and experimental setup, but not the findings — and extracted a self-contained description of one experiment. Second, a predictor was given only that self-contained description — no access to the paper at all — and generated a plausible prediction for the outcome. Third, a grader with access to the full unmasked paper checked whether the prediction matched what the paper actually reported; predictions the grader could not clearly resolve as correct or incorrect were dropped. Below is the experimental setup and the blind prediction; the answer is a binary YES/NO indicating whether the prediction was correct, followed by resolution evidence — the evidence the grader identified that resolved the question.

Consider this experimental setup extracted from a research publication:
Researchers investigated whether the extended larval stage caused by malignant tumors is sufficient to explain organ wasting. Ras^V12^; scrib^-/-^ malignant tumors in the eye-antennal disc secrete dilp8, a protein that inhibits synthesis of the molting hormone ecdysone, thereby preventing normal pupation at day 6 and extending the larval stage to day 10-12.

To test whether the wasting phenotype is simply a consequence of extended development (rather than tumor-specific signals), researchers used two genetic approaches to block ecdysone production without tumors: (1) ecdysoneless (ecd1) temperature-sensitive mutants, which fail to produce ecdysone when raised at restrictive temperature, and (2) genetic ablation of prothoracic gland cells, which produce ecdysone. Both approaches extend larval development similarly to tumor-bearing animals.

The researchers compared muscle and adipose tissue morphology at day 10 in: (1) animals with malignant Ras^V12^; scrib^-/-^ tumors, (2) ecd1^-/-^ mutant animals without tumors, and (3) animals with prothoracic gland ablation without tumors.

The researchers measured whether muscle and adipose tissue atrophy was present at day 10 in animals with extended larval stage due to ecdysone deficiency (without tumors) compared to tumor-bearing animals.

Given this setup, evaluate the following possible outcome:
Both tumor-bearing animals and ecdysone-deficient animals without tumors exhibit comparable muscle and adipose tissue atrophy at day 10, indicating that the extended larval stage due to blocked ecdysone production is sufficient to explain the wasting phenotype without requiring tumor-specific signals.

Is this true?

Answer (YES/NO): NO